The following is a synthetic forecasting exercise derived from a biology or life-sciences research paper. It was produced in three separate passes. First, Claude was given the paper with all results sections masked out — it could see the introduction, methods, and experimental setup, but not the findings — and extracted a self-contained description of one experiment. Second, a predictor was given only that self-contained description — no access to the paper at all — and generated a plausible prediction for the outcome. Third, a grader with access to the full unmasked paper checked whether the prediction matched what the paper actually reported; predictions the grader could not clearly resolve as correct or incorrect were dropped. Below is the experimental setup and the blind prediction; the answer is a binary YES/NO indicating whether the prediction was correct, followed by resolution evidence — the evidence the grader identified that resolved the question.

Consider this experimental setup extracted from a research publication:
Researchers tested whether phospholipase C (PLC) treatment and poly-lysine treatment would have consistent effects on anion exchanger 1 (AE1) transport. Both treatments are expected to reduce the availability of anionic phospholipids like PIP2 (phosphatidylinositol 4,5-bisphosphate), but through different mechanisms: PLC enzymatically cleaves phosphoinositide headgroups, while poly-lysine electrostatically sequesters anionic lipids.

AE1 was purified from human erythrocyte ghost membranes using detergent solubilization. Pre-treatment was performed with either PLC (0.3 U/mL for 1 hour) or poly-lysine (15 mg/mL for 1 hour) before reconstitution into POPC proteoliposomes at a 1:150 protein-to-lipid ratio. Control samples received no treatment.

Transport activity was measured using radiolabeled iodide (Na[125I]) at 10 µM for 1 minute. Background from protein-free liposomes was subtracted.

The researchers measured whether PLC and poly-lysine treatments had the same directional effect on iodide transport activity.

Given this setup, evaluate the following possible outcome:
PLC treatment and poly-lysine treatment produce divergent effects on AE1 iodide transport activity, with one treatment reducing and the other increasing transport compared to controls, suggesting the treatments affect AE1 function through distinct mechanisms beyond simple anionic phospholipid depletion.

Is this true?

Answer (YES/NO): NO